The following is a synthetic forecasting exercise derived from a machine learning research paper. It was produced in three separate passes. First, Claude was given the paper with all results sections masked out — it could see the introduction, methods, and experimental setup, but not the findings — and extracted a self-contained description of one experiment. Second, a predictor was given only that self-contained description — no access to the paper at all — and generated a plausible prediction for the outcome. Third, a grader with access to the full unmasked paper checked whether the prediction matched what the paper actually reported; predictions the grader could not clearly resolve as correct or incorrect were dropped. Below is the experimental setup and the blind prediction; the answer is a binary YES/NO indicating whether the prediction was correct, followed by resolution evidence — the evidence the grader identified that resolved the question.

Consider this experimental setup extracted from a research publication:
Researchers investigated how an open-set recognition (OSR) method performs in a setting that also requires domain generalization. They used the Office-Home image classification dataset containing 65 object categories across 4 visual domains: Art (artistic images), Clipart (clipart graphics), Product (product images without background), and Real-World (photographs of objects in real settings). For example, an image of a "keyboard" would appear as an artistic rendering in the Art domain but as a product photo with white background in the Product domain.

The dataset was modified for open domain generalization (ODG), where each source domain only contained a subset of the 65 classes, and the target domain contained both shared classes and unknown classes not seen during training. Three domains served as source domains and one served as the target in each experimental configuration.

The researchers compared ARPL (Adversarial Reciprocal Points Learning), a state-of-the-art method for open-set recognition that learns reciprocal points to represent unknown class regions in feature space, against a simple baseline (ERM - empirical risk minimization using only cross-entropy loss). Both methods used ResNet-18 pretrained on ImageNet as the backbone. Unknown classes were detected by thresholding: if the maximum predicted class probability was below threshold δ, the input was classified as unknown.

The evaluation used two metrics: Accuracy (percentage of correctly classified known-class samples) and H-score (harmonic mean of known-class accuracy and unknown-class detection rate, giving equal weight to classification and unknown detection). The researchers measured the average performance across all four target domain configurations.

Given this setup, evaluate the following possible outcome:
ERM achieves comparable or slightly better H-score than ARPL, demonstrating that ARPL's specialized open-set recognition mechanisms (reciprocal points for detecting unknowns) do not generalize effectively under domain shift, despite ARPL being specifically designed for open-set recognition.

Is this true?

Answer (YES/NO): YES